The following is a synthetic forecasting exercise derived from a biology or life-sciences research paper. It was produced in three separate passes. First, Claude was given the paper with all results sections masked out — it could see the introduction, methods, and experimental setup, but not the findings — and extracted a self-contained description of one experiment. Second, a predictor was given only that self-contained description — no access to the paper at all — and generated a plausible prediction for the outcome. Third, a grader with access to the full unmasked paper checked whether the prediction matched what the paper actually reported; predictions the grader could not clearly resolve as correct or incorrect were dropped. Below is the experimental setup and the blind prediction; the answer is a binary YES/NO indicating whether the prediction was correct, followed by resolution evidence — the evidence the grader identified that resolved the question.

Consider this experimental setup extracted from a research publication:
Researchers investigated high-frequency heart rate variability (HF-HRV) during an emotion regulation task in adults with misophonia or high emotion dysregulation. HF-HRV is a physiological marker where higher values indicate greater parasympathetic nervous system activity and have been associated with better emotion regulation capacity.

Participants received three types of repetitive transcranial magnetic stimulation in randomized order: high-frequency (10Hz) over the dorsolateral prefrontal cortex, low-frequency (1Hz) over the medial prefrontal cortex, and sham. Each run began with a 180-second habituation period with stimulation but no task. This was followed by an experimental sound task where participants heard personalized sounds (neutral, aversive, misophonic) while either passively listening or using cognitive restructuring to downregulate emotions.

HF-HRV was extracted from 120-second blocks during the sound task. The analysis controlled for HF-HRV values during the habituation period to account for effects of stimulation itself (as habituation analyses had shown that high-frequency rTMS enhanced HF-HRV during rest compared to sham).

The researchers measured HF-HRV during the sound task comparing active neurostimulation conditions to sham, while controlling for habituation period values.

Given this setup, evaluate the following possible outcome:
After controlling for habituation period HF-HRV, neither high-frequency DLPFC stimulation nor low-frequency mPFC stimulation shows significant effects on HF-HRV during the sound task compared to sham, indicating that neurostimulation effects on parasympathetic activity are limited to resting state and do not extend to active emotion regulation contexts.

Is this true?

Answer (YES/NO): NO